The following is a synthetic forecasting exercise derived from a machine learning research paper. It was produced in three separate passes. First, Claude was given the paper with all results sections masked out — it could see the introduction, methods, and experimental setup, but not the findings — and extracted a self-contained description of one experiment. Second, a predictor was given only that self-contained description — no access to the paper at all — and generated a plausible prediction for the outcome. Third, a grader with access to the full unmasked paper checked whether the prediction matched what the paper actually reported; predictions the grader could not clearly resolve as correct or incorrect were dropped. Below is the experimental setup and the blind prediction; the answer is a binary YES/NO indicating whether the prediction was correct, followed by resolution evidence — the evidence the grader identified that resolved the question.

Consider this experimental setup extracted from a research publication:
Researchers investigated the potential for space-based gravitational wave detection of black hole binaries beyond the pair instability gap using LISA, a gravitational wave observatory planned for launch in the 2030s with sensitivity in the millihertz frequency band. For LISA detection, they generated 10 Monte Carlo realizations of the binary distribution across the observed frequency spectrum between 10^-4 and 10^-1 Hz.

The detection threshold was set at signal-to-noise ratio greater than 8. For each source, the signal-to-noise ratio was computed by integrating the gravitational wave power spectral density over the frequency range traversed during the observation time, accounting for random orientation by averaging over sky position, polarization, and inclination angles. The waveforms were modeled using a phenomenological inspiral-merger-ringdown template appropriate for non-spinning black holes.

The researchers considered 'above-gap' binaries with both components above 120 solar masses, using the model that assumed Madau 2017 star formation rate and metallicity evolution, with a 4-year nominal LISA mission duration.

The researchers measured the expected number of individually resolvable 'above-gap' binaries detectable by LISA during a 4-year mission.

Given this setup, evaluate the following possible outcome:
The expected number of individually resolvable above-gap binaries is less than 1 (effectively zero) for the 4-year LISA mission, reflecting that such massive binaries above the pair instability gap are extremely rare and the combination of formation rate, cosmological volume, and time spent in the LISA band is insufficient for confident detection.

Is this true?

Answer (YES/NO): NO